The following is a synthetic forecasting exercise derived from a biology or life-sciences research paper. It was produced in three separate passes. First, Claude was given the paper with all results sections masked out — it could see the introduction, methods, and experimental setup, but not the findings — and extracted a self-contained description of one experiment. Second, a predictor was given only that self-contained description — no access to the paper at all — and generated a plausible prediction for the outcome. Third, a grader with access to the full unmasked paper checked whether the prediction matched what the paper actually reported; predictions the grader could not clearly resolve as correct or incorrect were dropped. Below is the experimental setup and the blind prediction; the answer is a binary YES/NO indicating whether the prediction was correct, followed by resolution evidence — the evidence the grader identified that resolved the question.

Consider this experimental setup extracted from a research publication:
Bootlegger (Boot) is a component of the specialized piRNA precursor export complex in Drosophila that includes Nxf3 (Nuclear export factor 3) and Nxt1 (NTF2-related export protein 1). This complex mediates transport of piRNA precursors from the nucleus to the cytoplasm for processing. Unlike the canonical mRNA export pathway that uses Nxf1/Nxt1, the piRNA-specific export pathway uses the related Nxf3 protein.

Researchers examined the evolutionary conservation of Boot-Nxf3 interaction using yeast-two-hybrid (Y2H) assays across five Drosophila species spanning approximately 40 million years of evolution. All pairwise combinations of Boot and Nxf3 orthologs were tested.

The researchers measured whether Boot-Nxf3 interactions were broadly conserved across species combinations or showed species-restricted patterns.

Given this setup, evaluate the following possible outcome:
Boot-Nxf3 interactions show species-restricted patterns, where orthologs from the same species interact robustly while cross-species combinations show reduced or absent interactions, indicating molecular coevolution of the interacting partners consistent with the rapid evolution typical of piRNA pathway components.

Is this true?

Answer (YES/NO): NO